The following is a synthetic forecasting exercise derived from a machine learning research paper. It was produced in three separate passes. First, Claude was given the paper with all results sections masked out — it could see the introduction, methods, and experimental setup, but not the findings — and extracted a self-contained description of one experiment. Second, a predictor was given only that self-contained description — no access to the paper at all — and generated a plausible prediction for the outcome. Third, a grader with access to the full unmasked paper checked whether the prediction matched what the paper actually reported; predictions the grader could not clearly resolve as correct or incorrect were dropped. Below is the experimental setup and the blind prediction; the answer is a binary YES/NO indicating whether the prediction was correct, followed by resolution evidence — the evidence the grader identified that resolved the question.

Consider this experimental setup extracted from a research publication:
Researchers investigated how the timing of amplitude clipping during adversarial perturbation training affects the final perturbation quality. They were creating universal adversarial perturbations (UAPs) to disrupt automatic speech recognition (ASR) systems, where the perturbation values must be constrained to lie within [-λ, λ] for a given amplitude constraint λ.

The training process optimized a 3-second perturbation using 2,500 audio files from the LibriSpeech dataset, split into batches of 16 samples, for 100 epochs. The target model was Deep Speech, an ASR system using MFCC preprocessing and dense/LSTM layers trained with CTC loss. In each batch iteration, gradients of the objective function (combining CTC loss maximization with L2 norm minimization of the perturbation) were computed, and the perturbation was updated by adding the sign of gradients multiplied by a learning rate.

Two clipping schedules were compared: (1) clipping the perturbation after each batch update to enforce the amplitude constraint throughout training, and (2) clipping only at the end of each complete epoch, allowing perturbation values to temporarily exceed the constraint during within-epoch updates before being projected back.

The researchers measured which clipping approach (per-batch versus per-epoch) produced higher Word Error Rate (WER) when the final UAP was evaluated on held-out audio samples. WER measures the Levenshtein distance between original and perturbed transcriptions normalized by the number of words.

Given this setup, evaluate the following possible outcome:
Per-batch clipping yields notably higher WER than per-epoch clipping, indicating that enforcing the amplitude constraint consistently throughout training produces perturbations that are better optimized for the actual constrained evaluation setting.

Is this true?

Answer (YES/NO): NO